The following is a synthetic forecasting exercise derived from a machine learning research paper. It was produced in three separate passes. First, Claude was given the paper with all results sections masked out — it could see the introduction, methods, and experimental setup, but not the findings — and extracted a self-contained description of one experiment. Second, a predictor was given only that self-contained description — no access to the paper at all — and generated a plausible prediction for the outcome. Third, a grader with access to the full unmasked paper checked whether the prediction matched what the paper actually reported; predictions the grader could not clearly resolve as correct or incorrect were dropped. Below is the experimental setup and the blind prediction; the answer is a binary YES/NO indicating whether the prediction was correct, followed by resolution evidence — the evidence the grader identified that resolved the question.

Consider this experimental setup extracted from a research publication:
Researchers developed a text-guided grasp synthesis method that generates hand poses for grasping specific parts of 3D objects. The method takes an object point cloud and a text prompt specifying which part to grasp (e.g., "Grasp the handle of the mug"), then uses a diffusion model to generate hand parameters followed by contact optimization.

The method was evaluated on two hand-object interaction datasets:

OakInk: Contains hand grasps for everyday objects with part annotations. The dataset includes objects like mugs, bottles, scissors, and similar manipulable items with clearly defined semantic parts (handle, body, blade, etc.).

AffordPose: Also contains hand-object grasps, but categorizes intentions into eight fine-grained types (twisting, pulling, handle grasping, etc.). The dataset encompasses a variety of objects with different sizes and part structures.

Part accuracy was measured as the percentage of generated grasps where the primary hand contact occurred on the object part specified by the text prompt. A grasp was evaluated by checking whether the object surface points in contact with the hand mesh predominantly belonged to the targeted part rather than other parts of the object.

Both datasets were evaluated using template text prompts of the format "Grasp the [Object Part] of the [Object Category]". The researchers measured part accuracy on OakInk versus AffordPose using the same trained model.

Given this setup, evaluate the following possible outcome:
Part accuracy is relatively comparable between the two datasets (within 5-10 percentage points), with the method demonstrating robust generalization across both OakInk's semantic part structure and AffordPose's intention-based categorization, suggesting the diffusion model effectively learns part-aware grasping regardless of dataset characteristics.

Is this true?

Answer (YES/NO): YES